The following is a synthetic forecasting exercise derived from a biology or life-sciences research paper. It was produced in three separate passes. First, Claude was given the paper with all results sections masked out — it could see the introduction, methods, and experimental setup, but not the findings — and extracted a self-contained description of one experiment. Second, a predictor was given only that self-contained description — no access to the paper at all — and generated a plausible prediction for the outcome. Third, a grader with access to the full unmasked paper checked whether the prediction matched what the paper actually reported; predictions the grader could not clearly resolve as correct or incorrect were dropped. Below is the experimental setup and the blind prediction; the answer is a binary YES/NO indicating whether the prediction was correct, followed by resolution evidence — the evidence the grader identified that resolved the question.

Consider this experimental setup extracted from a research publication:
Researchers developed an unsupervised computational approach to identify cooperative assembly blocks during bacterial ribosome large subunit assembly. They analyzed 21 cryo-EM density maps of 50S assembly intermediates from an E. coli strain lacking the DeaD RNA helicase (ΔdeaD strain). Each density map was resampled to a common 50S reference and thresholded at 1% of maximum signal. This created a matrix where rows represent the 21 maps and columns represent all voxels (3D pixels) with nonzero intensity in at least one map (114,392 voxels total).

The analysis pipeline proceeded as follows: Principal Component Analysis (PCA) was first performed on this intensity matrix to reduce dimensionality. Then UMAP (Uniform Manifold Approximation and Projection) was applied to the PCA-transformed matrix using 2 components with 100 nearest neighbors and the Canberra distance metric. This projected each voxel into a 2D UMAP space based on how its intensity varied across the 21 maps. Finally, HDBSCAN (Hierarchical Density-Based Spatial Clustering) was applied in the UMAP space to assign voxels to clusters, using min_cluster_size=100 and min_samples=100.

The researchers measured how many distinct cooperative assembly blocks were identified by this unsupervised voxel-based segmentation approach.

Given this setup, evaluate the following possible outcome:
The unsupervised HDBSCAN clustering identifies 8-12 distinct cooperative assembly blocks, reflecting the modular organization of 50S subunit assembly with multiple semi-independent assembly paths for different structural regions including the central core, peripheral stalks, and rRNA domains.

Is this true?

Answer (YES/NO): YES